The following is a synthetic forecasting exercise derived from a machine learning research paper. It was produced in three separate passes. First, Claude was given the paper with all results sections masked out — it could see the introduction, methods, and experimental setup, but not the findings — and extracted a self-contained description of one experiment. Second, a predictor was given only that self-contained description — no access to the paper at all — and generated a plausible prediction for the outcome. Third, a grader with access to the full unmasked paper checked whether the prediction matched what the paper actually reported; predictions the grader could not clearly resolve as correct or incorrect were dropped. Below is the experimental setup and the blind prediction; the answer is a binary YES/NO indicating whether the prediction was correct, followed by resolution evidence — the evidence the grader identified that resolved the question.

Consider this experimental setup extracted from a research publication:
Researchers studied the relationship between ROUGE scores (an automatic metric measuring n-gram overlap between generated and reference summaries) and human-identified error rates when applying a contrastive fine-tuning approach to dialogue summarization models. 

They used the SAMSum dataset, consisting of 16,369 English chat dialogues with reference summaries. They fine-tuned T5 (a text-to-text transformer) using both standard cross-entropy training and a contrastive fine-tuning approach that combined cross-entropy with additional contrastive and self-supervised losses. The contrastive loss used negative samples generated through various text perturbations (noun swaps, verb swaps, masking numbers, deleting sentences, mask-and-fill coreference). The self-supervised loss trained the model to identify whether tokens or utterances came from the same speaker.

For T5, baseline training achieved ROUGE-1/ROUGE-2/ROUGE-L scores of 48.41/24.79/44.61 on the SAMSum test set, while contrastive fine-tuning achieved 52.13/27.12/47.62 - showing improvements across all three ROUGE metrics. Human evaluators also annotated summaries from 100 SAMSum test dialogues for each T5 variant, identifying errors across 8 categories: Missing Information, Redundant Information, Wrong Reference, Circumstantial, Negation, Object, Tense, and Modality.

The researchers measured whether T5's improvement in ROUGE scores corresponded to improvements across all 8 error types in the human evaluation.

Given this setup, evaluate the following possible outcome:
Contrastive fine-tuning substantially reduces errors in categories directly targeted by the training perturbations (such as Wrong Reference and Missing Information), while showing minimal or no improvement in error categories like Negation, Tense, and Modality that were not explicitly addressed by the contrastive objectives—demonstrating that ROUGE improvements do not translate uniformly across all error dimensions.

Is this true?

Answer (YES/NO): NO